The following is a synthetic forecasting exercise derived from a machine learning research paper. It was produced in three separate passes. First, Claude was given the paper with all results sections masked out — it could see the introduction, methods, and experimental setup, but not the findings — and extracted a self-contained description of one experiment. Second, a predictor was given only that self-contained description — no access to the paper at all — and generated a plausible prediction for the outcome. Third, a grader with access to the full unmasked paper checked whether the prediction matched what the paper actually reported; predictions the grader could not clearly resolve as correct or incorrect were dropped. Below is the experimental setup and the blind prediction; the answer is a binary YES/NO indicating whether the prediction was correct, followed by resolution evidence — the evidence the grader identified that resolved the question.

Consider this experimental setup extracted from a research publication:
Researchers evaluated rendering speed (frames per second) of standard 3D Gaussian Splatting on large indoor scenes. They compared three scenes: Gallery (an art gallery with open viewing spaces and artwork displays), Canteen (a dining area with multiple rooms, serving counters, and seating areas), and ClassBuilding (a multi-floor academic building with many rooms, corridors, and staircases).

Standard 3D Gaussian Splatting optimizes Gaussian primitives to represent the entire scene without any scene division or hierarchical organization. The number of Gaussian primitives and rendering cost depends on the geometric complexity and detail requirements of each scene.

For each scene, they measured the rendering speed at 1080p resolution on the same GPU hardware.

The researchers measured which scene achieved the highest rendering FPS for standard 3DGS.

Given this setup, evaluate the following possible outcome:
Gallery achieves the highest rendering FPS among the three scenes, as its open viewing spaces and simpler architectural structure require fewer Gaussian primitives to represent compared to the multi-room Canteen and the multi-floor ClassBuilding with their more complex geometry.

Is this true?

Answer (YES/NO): NO